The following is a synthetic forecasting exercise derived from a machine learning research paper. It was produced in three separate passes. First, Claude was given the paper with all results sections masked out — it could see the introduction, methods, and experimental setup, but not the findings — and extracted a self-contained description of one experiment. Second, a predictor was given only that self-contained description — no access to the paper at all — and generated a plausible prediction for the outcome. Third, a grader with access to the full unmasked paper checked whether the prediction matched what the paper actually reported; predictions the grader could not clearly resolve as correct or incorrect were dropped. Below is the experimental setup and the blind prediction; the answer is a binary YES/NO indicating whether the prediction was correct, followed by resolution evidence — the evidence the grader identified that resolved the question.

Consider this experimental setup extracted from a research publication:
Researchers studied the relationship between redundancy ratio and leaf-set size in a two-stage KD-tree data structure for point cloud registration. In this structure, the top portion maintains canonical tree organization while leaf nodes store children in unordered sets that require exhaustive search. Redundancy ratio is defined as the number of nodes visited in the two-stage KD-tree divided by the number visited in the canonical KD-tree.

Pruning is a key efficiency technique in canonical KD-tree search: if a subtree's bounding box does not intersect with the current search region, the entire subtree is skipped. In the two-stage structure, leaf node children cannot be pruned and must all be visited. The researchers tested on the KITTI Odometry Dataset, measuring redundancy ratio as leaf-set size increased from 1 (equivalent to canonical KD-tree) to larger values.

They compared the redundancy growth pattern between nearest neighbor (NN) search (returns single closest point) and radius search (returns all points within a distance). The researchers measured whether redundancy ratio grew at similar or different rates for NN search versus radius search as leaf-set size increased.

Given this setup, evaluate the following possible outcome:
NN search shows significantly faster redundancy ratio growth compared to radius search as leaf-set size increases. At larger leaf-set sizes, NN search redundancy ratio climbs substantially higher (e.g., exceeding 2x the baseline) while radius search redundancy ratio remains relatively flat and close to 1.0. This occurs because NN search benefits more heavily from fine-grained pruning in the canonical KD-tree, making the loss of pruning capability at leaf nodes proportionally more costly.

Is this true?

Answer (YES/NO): NO